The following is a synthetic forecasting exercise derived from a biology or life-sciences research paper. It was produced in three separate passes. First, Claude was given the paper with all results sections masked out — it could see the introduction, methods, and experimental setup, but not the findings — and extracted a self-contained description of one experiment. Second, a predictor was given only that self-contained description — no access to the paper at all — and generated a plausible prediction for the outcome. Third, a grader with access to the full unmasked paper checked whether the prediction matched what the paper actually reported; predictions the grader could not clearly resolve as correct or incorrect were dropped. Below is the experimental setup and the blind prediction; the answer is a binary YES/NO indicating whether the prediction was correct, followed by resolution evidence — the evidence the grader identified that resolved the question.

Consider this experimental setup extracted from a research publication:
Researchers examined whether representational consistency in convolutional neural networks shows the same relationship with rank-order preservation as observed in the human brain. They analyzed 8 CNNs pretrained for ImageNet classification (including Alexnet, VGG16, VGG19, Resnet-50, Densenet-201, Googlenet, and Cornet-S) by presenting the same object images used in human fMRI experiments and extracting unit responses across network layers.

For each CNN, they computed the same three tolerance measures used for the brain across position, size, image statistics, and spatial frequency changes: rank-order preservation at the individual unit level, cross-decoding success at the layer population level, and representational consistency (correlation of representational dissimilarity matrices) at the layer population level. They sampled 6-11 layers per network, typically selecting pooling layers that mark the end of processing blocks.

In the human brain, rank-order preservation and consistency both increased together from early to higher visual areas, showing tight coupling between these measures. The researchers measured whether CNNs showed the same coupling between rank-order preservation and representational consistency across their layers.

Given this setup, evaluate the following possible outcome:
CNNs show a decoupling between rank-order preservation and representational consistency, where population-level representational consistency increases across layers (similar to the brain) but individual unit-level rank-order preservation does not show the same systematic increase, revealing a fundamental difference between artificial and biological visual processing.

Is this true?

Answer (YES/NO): NO